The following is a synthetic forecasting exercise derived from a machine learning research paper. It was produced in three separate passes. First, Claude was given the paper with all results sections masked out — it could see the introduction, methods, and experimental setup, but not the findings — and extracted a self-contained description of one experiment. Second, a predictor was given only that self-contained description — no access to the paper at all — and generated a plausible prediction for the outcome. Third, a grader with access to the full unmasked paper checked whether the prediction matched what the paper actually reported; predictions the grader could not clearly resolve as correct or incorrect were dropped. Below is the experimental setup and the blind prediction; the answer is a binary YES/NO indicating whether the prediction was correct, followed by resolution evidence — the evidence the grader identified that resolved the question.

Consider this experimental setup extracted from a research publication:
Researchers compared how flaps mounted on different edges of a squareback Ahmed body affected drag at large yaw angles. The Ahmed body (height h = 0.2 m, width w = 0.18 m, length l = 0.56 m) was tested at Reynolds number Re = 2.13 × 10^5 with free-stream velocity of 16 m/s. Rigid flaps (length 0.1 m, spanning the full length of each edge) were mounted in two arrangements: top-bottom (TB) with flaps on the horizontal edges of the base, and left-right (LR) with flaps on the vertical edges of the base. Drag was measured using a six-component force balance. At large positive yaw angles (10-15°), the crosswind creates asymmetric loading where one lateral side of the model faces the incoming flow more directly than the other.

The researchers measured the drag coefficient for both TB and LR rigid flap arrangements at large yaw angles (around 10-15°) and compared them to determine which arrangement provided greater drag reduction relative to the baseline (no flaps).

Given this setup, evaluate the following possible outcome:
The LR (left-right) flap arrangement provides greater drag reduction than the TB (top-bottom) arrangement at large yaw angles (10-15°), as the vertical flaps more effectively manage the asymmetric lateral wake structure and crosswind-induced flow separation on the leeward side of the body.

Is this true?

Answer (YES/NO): NO